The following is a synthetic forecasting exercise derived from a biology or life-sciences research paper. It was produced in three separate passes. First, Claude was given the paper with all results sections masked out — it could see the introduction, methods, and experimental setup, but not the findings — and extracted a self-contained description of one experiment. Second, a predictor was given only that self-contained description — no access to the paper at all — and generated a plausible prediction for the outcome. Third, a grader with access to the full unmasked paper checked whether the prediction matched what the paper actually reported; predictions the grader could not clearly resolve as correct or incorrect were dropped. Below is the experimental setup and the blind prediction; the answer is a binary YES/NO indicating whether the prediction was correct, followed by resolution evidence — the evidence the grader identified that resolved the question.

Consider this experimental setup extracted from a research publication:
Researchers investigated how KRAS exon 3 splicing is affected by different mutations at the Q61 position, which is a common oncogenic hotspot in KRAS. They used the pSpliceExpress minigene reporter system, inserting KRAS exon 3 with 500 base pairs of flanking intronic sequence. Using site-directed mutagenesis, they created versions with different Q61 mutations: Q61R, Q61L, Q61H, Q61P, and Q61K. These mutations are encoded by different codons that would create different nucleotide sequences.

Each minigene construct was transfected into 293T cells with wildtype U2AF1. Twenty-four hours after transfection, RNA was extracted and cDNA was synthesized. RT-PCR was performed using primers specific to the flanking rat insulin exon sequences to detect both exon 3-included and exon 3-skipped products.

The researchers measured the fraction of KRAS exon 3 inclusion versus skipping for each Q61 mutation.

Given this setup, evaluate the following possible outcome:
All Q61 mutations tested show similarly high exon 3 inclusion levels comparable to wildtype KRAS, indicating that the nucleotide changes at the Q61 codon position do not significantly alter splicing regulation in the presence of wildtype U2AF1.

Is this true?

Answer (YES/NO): NO